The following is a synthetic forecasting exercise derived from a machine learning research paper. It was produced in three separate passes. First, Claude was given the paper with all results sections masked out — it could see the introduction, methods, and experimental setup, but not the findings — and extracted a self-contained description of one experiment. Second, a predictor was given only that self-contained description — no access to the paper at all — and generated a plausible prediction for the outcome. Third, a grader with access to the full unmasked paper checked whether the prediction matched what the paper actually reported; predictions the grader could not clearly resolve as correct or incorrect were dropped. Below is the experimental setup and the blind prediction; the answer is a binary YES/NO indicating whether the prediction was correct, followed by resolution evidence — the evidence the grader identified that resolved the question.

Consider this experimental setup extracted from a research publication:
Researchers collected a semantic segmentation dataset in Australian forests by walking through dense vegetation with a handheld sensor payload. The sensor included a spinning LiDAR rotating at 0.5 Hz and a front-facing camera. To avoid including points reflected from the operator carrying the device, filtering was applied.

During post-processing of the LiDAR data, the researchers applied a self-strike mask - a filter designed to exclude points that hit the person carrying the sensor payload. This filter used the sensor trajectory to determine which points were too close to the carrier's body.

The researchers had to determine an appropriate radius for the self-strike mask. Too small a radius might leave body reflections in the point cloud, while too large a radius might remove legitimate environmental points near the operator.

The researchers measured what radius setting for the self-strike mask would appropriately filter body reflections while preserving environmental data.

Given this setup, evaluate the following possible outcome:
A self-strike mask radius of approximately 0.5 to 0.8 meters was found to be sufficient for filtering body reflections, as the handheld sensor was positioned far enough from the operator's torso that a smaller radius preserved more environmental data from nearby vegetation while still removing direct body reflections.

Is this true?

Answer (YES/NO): NO